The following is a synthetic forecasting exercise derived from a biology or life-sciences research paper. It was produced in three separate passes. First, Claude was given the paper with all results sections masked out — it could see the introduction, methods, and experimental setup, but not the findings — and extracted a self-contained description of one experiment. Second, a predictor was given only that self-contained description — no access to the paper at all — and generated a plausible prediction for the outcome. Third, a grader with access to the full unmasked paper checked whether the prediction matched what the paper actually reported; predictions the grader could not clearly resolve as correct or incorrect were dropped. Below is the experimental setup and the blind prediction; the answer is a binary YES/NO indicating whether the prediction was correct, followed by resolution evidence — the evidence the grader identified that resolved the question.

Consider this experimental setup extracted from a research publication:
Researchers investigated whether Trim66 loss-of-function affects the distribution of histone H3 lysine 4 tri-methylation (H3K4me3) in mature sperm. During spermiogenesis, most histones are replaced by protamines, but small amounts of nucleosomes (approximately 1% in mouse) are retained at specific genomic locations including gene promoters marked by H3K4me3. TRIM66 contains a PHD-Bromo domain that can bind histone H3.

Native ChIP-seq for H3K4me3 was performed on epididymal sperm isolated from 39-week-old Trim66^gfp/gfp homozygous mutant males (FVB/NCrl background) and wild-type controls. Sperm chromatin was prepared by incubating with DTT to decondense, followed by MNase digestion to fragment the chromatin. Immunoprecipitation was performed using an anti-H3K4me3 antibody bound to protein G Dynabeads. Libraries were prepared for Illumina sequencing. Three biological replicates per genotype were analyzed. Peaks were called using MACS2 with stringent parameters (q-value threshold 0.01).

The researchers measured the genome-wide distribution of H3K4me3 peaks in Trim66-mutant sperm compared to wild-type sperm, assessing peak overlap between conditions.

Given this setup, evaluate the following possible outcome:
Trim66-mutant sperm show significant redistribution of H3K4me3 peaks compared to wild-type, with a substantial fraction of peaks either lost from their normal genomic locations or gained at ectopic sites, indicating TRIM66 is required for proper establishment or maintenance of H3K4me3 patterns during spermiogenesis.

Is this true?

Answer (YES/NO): NO